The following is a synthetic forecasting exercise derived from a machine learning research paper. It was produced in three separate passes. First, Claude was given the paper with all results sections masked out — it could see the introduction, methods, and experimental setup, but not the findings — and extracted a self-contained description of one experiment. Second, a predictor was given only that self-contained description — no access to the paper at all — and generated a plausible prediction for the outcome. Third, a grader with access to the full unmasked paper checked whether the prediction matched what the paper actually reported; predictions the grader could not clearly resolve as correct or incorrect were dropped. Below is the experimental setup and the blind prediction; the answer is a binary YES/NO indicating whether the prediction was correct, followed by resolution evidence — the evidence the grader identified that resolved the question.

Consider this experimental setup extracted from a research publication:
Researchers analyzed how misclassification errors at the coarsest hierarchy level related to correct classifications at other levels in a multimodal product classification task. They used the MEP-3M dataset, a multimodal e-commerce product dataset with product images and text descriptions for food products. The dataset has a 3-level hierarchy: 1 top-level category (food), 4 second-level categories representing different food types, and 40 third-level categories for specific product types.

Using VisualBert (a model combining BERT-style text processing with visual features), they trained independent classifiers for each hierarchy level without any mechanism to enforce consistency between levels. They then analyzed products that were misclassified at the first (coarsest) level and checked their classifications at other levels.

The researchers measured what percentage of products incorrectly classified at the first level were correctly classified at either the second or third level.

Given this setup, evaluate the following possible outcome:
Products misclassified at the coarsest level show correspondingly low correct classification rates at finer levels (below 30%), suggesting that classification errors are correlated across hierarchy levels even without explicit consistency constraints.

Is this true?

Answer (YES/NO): YES